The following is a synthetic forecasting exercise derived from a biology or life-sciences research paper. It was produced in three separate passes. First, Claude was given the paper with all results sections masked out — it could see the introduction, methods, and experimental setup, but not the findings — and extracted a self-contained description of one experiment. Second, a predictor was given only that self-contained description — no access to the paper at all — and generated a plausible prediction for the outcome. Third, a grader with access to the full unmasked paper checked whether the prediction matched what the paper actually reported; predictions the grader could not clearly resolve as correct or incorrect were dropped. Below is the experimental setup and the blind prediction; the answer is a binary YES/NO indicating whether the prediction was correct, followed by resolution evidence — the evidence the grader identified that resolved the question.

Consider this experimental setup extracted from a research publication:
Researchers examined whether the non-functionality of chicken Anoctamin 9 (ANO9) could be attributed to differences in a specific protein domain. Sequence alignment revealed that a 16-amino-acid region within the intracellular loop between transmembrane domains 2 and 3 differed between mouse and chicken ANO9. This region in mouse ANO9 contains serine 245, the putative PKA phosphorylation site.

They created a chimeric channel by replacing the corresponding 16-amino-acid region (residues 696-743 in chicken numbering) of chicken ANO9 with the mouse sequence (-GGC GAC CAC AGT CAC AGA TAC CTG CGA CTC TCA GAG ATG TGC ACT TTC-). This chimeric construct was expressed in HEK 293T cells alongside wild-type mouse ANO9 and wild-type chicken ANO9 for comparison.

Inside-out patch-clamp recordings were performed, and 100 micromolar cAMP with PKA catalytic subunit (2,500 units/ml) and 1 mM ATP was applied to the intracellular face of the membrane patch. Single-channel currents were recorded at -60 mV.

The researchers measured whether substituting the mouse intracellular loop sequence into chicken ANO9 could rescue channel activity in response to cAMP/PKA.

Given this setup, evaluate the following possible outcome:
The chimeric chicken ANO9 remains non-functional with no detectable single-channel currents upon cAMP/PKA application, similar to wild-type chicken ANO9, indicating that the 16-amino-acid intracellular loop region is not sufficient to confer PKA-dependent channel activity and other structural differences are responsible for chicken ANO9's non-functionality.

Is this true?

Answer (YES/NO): NO